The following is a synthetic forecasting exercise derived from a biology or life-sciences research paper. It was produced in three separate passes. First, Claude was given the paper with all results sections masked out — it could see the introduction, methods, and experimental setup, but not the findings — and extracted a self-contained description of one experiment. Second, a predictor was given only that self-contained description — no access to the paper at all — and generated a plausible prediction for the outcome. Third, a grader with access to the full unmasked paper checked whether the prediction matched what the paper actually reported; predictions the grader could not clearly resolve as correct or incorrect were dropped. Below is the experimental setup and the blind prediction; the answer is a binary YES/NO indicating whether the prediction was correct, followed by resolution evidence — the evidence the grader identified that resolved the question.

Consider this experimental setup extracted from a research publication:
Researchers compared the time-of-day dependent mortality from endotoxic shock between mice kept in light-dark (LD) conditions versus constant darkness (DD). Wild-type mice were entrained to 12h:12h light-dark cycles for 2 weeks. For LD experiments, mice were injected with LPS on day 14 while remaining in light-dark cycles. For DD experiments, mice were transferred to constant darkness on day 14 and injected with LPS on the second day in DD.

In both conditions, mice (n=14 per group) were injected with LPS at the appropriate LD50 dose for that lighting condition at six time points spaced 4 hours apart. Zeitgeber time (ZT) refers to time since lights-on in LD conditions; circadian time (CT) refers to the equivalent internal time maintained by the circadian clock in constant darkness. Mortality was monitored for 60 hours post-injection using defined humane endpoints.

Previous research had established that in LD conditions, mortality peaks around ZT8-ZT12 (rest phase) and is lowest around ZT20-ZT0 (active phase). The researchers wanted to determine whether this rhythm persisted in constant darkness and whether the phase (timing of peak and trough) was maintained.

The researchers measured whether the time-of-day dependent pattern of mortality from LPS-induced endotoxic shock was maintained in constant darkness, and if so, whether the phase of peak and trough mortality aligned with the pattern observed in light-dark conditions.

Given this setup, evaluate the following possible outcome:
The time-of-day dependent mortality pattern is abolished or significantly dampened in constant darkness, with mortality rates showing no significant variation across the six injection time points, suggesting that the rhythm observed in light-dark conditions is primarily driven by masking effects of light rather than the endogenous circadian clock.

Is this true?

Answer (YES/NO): NO